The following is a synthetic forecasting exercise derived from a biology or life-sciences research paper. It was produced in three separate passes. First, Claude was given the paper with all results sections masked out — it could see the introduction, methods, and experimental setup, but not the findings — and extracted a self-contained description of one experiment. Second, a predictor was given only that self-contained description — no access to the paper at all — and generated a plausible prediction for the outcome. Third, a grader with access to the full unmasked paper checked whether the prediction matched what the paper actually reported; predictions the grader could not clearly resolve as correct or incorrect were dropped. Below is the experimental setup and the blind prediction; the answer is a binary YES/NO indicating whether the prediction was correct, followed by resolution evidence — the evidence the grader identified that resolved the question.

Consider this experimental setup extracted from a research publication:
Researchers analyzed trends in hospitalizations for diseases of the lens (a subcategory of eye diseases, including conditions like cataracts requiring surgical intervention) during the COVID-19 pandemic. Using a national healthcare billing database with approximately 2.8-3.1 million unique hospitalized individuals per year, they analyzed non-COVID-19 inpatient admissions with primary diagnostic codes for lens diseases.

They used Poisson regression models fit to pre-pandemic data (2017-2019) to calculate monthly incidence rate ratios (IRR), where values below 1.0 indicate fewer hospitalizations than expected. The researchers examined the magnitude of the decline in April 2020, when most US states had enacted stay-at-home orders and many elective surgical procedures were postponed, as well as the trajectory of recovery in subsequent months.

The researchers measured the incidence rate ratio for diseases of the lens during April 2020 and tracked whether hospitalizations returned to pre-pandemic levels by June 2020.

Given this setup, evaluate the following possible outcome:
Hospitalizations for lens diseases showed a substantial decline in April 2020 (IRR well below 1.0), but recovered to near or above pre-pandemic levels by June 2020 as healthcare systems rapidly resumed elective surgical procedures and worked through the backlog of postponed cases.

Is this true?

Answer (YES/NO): YES